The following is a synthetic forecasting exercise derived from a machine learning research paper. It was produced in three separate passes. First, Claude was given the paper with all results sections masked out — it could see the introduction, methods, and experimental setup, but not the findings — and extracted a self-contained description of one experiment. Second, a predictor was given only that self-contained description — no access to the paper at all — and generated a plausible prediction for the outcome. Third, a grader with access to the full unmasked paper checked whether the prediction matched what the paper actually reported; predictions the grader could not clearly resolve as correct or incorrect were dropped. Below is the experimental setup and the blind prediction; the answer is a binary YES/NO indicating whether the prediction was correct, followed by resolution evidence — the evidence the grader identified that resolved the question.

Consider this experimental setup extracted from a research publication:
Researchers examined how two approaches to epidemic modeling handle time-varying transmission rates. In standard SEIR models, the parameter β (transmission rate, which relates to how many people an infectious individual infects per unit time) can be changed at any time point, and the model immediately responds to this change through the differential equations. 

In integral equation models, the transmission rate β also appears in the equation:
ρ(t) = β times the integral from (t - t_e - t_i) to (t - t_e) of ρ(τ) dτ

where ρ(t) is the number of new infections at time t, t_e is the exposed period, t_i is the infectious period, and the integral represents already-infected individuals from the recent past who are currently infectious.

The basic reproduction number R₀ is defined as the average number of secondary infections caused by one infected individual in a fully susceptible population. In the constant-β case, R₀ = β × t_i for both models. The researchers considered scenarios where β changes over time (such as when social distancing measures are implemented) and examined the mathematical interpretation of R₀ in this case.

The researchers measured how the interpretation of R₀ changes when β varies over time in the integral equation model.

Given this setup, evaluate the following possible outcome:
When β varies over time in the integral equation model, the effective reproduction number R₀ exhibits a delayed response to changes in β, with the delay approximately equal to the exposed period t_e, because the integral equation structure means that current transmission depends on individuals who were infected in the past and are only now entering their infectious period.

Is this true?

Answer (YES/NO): NO